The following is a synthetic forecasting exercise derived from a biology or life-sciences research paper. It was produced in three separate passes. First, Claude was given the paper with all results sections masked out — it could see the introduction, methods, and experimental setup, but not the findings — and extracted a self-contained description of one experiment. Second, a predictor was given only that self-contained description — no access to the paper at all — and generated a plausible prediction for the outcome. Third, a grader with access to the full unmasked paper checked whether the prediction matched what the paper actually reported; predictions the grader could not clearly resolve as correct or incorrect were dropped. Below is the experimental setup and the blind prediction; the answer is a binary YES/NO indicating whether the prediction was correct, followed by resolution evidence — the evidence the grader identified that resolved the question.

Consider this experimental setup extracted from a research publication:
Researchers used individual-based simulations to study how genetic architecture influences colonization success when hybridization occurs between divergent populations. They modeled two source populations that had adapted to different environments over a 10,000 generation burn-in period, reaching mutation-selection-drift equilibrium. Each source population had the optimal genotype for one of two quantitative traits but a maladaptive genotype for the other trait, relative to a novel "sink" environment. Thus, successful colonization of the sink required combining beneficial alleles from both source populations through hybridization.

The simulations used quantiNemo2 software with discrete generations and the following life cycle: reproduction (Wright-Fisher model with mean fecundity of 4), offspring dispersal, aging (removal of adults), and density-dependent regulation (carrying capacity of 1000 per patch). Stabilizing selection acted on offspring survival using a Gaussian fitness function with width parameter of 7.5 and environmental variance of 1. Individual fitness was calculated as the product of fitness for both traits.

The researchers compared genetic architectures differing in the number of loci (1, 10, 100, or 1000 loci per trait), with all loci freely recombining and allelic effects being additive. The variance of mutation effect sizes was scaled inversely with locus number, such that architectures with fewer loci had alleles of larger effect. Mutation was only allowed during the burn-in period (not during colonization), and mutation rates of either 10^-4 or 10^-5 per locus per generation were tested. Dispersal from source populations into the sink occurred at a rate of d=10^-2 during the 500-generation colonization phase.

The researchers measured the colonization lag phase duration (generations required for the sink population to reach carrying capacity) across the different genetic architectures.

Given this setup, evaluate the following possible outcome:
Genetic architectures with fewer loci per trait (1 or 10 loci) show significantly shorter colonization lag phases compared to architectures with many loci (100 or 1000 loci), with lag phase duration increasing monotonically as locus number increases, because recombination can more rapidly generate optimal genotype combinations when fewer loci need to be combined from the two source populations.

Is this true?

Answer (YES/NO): NO